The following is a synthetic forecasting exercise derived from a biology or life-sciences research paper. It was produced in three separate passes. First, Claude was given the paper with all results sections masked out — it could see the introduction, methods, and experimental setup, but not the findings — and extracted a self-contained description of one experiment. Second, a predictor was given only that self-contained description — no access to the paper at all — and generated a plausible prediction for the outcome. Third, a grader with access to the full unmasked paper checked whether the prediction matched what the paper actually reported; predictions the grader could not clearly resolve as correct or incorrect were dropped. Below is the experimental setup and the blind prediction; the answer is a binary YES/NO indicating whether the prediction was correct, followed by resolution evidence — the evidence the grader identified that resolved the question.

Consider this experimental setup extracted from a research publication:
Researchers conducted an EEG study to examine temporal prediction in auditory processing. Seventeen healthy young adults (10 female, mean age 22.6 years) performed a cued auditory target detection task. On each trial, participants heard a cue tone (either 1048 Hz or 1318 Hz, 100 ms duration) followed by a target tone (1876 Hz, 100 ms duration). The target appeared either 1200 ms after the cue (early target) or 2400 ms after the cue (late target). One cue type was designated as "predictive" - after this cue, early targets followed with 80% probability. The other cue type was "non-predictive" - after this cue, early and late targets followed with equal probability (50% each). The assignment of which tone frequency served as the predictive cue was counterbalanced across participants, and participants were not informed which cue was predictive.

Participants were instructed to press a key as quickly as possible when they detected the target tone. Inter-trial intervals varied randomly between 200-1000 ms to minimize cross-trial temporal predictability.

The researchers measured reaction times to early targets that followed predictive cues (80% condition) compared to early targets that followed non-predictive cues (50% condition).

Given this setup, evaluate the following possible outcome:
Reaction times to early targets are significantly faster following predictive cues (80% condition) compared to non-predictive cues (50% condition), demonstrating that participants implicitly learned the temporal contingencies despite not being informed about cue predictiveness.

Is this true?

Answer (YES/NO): YES